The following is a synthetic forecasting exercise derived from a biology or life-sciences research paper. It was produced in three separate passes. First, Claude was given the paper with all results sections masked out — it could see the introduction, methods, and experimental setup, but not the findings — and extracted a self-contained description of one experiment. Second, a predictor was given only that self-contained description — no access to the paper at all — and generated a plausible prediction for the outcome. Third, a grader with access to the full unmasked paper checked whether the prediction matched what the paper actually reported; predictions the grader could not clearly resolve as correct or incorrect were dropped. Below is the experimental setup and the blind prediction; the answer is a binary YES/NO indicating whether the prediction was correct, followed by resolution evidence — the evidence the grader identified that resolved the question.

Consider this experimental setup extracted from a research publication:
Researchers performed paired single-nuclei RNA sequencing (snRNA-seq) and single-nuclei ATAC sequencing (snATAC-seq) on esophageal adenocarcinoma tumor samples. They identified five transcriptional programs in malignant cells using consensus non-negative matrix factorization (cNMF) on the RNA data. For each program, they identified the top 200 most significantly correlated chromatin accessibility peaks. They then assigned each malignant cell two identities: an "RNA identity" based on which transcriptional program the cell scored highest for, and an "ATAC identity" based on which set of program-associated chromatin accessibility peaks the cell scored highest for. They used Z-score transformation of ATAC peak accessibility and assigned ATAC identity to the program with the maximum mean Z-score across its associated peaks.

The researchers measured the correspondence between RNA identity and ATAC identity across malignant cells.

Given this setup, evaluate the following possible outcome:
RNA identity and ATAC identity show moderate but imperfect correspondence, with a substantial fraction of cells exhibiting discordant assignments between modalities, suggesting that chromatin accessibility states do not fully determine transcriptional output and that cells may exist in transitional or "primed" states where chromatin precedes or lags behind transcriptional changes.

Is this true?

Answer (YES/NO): YES